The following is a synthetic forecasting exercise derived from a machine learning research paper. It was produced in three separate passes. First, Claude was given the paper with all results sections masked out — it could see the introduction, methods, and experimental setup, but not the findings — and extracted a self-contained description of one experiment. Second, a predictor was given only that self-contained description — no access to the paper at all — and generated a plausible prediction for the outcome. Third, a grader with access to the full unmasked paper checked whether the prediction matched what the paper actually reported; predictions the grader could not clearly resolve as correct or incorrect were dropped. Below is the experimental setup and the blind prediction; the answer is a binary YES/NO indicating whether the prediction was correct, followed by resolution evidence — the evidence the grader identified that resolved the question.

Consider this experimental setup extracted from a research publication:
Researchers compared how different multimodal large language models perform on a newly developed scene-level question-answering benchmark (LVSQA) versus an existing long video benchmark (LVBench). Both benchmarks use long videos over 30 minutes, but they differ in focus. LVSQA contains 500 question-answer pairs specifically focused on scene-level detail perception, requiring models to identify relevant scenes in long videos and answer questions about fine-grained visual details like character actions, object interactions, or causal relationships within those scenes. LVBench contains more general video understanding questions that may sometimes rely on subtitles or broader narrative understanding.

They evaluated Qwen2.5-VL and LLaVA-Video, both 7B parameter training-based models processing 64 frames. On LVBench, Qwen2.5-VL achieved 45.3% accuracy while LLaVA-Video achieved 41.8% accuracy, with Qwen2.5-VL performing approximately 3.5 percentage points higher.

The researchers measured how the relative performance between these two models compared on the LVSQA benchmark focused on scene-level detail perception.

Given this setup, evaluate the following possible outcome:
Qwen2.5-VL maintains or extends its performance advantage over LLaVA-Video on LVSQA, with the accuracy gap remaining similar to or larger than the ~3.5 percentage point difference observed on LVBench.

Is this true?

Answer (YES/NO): NO